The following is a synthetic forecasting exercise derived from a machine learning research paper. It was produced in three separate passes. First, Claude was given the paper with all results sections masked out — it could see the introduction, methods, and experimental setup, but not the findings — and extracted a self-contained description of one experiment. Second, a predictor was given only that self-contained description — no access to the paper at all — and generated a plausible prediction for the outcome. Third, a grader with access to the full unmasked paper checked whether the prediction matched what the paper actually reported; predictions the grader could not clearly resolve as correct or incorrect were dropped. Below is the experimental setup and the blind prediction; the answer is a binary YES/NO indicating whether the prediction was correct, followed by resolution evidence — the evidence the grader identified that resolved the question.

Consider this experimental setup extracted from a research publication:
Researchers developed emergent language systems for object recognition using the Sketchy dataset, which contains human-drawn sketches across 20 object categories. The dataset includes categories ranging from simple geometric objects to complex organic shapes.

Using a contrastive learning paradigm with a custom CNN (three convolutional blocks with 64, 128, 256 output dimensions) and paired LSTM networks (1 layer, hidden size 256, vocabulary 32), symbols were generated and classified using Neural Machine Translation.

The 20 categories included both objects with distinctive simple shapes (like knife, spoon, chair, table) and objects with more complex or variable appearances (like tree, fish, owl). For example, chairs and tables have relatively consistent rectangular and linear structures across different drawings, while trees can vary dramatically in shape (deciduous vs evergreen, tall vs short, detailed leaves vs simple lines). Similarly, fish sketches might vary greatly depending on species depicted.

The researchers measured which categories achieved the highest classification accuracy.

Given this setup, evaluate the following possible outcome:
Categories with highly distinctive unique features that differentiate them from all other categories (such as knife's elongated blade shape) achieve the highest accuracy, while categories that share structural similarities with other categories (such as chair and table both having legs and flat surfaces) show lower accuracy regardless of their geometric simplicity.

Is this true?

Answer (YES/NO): NO